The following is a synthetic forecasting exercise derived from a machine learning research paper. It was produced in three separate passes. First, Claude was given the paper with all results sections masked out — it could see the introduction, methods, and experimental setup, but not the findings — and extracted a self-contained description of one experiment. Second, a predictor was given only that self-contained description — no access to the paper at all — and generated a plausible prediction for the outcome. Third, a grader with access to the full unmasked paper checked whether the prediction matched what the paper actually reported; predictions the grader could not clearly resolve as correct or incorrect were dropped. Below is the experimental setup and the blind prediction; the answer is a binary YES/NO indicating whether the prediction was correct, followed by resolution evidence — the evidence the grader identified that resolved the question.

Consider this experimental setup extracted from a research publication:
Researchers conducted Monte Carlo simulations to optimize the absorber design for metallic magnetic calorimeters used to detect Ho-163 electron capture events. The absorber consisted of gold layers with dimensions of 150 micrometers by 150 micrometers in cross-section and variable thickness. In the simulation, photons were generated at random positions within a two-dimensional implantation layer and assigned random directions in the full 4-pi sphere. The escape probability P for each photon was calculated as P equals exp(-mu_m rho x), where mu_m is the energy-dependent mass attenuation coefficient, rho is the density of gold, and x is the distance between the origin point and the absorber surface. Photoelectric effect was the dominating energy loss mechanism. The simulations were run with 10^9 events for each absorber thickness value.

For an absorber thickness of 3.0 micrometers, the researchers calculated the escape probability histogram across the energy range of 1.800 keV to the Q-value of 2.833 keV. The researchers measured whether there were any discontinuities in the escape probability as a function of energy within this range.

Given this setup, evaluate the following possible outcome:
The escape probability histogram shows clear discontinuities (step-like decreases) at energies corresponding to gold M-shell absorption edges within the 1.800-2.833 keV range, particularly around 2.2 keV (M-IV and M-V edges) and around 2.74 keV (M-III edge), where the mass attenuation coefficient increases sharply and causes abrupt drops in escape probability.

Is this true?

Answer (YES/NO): NO